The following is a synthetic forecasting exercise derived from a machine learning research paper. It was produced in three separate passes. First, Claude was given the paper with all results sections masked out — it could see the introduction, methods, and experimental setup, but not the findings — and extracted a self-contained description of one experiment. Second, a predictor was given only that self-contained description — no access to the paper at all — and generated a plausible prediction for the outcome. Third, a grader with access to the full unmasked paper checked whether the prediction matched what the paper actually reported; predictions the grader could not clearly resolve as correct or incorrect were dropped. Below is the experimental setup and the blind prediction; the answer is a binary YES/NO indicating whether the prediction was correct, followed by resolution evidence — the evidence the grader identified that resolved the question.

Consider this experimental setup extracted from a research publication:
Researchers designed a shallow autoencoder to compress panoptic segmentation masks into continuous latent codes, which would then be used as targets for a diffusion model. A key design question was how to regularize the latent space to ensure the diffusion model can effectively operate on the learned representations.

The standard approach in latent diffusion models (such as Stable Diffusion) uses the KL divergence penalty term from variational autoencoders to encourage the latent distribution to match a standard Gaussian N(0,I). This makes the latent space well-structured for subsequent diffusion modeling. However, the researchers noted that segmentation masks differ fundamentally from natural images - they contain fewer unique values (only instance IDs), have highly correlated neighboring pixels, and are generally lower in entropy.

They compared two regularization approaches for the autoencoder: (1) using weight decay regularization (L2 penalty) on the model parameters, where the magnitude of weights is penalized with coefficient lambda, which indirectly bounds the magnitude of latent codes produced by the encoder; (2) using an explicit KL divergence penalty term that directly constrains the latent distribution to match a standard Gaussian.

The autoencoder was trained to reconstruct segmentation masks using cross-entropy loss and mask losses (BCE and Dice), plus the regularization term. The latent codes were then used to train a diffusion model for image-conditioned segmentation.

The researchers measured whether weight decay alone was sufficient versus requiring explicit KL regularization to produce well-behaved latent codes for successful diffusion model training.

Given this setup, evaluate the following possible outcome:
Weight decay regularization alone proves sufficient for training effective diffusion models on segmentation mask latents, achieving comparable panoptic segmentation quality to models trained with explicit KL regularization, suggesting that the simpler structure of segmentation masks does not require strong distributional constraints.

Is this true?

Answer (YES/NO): YES